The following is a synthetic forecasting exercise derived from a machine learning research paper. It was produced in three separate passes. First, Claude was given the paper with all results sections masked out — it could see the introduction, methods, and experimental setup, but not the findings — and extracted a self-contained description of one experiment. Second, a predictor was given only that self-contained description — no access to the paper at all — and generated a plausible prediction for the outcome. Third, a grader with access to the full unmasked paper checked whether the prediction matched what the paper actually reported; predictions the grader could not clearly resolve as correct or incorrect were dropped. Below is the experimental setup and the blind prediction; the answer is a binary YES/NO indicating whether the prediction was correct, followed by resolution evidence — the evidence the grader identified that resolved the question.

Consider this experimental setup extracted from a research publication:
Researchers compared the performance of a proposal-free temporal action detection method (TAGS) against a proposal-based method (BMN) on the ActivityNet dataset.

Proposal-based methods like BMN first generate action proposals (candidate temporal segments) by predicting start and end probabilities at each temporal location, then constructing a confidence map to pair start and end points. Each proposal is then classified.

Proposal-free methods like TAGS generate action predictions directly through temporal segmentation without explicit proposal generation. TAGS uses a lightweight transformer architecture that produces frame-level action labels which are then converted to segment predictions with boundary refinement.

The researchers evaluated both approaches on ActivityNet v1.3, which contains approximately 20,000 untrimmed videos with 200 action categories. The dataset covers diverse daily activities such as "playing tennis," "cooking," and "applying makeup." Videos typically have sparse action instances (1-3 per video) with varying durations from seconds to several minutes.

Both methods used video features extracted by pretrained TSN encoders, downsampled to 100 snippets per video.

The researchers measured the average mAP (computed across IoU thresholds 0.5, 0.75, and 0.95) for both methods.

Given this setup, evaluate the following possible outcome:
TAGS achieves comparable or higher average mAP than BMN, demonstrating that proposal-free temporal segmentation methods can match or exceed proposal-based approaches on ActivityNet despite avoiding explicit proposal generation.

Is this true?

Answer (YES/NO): YES